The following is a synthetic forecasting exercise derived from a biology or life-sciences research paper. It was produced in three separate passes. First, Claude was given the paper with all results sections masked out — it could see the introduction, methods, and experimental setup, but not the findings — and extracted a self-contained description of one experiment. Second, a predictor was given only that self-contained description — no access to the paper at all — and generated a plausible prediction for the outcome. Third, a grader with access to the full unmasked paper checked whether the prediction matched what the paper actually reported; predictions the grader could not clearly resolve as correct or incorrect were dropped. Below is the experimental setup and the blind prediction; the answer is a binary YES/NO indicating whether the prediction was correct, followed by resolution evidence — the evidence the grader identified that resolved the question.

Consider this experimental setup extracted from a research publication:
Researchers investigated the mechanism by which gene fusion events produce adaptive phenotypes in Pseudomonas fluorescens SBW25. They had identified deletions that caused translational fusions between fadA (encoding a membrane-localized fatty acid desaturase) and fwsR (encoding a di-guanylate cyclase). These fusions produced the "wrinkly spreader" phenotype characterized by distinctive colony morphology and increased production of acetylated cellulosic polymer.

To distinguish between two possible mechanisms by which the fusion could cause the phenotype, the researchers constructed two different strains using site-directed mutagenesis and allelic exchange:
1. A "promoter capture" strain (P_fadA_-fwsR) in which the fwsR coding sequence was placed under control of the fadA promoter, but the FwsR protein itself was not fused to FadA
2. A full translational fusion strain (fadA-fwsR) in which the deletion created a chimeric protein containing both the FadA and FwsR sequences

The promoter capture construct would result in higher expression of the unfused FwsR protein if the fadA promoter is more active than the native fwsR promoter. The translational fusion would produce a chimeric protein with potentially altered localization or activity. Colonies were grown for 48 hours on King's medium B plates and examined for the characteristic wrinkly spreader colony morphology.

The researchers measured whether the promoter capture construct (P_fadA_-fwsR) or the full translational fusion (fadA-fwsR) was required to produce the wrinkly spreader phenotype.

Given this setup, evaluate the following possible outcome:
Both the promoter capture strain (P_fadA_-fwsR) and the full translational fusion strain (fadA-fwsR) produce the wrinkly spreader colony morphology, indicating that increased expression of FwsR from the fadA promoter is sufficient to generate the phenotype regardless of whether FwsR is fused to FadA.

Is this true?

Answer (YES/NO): NO